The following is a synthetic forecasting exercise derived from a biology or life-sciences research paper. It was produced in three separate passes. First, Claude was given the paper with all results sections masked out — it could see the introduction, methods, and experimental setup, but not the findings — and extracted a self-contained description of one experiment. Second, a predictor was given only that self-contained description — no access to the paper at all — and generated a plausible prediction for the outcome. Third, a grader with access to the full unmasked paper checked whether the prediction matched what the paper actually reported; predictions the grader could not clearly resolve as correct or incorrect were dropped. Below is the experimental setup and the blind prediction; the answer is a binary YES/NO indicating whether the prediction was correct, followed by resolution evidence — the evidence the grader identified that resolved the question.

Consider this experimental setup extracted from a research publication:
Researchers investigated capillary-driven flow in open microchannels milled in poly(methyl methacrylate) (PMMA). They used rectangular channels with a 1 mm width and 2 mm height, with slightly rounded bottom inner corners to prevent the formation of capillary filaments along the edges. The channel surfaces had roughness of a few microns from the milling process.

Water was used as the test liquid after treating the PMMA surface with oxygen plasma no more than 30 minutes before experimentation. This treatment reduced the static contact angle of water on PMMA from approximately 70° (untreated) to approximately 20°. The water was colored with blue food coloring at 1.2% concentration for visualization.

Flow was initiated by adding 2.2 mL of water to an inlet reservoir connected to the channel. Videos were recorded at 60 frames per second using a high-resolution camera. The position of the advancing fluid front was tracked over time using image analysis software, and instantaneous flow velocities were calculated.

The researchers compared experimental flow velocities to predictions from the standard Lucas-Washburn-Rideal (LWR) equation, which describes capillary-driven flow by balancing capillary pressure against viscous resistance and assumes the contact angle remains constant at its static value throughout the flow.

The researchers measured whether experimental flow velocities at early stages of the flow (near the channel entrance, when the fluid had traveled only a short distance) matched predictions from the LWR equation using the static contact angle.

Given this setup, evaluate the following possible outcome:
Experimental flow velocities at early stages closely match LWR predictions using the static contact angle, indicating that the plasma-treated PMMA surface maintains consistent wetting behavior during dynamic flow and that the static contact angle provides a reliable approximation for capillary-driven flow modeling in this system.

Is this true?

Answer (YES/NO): NO